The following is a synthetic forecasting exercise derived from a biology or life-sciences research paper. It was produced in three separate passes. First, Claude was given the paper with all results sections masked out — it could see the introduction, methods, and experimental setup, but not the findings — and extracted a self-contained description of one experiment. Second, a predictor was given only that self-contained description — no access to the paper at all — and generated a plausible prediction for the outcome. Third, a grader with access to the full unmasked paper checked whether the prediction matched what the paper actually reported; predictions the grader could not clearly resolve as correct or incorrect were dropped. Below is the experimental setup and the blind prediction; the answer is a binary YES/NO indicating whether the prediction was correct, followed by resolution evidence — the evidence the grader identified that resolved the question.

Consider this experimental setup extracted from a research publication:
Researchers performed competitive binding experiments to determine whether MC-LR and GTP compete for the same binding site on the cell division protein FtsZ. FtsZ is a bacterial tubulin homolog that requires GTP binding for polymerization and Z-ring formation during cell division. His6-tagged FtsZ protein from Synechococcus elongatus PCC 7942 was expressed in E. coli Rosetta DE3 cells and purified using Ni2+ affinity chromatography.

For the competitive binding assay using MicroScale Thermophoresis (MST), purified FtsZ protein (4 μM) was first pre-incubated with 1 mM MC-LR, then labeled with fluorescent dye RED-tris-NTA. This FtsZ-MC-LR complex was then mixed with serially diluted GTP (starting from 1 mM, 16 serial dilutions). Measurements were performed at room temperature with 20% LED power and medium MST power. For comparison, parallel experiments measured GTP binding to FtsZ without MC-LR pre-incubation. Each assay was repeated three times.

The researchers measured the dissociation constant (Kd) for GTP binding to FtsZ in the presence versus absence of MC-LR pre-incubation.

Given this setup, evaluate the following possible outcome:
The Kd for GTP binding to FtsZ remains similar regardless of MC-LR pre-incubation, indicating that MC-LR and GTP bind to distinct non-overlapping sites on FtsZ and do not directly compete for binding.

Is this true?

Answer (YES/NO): NO